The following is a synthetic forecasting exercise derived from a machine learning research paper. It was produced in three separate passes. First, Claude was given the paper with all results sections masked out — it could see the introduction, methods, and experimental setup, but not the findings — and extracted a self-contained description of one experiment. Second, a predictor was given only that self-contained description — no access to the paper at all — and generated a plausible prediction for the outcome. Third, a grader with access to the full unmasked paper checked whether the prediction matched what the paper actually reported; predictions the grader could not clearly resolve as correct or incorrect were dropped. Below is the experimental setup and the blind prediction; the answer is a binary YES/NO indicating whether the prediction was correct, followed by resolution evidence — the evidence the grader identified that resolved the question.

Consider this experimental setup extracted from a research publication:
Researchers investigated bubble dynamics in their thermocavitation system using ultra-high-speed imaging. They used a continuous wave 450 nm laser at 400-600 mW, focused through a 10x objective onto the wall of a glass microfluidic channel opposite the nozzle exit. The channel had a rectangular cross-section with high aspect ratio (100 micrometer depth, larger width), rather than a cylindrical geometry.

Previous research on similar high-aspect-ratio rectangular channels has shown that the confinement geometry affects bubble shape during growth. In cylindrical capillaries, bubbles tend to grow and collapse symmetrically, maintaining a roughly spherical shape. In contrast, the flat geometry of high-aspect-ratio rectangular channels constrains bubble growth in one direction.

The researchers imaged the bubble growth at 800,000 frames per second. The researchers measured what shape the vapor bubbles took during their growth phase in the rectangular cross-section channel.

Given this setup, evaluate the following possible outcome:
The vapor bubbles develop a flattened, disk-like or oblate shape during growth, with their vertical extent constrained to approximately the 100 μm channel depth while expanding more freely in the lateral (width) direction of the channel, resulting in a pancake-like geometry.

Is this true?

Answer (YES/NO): NO